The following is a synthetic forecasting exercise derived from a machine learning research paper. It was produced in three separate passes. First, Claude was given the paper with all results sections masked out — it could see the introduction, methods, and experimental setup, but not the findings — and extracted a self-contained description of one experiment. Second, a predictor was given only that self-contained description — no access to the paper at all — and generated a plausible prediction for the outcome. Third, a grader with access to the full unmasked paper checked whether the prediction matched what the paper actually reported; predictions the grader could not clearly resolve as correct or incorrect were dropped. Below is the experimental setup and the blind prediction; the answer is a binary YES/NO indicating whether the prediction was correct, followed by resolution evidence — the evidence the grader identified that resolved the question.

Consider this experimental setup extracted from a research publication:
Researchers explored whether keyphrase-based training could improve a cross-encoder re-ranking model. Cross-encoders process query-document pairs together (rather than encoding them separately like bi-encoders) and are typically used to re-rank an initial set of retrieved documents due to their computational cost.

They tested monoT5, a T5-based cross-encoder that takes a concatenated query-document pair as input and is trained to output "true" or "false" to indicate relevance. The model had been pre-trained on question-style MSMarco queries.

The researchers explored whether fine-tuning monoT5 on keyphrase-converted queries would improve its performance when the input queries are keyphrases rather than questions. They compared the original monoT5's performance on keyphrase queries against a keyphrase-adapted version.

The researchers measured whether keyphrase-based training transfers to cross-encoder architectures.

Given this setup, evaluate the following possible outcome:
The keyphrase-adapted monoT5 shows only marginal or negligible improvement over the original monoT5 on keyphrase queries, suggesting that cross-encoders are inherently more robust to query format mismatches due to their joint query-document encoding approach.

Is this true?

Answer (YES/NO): NO